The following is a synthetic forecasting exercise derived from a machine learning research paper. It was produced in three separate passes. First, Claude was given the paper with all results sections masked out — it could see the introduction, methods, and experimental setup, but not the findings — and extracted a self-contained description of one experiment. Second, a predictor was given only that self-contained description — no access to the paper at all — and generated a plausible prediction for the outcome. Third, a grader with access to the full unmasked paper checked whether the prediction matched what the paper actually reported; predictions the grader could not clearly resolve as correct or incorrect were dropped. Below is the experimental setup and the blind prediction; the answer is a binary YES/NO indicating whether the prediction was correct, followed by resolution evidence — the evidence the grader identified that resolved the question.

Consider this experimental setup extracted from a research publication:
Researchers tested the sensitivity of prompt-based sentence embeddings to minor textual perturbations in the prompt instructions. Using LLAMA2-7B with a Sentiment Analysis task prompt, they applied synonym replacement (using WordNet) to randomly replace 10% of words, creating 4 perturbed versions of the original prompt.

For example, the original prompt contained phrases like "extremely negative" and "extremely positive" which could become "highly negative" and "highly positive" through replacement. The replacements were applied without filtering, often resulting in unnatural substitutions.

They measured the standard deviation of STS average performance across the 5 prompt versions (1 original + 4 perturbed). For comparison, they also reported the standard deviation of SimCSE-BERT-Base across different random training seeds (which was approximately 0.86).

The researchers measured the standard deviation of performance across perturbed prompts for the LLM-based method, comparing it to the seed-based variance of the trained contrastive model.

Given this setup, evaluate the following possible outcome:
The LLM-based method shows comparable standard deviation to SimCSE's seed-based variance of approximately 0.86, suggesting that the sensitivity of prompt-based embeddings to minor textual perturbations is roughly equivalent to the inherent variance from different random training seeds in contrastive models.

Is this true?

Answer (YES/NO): YES